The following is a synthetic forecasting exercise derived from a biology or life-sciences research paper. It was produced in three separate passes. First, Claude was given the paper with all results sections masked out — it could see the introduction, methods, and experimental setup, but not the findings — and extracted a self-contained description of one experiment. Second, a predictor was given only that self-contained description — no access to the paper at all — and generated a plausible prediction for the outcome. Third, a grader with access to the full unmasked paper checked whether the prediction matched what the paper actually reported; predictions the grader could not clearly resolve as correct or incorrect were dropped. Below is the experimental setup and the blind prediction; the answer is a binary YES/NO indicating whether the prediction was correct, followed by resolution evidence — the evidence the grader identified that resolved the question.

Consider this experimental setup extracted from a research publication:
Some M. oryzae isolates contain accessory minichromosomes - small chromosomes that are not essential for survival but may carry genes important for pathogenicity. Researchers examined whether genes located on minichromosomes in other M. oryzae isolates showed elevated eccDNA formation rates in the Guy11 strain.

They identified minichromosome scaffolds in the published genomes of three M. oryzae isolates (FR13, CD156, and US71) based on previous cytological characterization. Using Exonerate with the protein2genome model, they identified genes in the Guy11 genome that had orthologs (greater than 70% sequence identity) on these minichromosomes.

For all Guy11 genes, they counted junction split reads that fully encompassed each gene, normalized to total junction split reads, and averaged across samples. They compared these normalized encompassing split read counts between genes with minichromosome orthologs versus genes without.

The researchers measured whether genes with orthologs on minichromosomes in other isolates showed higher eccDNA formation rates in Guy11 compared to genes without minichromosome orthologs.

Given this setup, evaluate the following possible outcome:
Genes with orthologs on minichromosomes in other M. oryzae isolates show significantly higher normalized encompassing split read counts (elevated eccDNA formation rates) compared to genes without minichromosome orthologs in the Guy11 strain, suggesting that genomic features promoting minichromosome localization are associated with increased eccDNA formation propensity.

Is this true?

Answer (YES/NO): NO